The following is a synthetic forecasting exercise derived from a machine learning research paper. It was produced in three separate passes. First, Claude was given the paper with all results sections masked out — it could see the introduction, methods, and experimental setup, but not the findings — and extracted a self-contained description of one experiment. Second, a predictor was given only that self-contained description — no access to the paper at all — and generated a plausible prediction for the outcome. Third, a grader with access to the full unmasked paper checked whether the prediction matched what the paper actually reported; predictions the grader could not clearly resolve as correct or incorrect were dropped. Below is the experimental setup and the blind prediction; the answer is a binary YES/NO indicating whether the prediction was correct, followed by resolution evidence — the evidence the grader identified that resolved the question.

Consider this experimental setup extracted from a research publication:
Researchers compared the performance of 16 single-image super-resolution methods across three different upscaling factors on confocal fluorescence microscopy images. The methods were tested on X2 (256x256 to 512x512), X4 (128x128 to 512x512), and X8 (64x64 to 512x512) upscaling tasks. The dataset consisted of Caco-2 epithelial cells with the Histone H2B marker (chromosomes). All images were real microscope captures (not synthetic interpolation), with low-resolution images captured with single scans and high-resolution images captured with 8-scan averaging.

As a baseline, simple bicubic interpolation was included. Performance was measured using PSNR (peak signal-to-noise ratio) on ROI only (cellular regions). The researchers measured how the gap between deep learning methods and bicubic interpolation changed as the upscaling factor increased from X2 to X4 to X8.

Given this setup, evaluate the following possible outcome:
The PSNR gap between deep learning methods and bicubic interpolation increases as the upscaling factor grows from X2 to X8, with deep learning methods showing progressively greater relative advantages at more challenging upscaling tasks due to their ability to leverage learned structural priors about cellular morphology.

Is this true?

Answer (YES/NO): NO